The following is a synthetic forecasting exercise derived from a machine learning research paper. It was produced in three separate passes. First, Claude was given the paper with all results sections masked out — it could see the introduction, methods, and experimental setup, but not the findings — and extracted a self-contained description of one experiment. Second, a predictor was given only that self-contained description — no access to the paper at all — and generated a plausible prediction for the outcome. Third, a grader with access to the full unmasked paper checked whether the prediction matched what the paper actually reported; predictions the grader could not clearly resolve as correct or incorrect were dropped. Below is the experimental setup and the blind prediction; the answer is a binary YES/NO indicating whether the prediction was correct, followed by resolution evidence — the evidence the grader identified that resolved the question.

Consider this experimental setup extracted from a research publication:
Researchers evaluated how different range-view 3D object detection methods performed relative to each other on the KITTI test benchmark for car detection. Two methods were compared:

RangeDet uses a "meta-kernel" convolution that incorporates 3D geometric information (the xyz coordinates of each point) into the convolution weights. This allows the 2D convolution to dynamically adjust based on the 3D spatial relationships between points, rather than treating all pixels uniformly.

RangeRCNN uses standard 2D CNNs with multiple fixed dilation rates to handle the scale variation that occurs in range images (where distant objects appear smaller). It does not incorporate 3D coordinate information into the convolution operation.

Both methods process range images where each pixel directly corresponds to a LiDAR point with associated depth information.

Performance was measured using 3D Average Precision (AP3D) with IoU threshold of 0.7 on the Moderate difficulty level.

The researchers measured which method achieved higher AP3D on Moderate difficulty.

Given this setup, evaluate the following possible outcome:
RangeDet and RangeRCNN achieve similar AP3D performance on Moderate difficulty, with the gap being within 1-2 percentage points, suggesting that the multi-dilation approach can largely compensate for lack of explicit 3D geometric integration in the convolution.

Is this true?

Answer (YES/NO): NO